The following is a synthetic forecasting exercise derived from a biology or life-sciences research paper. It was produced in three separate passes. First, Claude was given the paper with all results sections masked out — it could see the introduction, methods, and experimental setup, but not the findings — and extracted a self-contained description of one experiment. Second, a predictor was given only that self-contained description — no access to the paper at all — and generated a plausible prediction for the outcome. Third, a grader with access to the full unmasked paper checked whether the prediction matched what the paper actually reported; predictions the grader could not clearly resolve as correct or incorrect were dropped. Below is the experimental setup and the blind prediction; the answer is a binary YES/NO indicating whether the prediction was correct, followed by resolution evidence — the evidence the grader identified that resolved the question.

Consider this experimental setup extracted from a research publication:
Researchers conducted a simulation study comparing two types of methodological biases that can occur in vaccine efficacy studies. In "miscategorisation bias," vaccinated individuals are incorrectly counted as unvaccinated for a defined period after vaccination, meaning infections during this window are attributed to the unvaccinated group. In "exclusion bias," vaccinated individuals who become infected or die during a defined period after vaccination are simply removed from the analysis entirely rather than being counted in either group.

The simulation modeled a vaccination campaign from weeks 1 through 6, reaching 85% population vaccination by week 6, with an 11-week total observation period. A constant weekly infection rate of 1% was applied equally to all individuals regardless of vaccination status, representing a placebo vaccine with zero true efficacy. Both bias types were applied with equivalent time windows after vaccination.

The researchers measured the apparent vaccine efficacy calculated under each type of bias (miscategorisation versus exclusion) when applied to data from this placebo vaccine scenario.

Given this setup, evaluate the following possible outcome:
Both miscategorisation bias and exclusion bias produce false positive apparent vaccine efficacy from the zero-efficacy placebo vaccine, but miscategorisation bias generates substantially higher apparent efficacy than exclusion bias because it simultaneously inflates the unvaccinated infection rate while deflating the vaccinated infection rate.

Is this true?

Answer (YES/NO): NO